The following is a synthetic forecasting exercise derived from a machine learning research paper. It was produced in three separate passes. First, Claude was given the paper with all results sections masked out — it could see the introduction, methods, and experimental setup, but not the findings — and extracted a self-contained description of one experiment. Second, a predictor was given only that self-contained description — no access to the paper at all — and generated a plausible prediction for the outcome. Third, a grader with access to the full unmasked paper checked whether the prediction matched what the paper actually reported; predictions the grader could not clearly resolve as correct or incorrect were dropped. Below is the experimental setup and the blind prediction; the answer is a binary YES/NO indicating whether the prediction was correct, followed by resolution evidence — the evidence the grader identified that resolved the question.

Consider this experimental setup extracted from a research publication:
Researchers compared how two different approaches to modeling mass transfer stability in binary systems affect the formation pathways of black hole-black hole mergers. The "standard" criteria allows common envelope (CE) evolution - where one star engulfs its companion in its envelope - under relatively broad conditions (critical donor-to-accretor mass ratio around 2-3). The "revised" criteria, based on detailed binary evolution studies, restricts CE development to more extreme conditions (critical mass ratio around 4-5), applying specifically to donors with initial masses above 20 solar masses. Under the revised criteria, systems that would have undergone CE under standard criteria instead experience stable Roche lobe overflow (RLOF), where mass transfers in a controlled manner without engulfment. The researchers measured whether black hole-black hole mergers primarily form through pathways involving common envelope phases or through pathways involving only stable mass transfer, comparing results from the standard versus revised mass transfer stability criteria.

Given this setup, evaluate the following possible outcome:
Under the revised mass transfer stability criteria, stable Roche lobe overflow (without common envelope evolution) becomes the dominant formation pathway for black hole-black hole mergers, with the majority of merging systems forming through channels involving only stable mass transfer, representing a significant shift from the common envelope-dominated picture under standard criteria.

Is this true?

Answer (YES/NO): YES